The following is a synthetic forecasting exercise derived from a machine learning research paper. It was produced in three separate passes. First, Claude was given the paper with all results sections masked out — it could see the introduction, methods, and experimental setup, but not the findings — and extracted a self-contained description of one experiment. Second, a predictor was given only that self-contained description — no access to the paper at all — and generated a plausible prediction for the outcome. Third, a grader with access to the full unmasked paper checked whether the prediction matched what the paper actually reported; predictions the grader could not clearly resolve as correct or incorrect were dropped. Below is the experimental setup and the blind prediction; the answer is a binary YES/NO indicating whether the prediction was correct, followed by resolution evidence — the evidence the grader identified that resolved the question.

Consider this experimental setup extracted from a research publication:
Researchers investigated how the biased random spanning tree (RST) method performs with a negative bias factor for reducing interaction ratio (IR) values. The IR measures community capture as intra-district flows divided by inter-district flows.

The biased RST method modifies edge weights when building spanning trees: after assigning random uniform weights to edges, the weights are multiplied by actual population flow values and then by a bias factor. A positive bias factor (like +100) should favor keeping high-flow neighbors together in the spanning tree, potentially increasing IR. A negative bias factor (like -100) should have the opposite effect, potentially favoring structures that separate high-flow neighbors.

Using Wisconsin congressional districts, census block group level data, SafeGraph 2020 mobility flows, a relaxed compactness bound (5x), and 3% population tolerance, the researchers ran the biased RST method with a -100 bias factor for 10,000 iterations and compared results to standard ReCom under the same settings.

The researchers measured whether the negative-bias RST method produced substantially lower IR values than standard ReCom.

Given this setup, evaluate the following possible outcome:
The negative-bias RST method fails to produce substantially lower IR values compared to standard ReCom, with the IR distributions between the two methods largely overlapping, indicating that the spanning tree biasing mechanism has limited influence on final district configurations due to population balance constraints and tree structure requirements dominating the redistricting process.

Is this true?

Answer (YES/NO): NO